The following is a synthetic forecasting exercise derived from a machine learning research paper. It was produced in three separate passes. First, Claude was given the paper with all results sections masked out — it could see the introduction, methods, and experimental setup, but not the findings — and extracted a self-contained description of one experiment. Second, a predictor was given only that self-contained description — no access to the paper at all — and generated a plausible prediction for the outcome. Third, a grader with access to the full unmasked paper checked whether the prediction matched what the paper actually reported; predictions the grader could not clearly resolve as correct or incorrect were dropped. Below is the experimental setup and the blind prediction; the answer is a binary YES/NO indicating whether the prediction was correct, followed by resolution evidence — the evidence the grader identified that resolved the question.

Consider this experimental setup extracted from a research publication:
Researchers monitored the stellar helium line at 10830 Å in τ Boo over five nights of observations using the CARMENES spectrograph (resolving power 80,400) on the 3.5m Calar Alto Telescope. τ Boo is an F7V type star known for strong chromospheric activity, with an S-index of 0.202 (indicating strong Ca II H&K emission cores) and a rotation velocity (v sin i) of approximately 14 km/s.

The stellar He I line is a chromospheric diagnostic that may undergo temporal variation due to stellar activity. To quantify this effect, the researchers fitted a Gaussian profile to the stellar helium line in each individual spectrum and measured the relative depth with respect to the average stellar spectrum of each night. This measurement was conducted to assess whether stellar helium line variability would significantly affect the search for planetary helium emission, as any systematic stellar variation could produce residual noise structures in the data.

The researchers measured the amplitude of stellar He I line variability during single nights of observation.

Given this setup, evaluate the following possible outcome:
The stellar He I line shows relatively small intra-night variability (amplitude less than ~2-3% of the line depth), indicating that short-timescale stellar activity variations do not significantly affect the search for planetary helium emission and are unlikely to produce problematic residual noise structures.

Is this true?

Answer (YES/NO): NO